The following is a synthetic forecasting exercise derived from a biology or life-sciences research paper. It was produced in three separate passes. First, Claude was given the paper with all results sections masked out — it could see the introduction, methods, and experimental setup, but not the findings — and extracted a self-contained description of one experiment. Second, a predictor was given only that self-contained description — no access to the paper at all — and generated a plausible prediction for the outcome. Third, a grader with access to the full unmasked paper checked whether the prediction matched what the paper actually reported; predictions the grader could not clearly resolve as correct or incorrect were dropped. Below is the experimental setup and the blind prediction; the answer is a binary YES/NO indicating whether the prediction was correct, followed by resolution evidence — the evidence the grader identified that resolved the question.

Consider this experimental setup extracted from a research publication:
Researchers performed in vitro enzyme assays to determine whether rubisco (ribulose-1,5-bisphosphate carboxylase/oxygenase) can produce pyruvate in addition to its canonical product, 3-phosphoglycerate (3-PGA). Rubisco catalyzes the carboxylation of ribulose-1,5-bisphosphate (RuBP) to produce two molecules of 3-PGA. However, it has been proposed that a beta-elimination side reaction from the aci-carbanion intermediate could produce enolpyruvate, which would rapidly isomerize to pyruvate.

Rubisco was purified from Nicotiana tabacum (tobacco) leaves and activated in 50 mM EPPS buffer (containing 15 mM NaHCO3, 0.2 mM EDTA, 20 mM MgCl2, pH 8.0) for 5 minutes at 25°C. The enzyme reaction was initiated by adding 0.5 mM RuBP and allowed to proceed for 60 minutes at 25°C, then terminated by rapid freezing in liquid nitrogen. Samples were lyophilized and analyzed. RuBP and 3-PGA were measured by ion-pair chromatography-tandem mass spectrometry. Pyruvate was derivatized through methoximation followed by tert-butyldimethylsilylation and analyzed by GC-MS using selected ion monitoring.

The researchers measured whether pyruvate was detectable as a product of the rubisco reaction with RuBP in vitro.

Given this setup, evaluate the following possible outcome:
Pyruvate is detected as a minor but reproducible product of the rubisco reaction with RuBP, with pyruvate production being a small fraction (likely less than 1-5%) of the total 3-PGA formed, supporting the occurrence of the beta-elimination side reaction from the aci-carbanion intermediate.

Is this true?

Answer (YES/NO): YES